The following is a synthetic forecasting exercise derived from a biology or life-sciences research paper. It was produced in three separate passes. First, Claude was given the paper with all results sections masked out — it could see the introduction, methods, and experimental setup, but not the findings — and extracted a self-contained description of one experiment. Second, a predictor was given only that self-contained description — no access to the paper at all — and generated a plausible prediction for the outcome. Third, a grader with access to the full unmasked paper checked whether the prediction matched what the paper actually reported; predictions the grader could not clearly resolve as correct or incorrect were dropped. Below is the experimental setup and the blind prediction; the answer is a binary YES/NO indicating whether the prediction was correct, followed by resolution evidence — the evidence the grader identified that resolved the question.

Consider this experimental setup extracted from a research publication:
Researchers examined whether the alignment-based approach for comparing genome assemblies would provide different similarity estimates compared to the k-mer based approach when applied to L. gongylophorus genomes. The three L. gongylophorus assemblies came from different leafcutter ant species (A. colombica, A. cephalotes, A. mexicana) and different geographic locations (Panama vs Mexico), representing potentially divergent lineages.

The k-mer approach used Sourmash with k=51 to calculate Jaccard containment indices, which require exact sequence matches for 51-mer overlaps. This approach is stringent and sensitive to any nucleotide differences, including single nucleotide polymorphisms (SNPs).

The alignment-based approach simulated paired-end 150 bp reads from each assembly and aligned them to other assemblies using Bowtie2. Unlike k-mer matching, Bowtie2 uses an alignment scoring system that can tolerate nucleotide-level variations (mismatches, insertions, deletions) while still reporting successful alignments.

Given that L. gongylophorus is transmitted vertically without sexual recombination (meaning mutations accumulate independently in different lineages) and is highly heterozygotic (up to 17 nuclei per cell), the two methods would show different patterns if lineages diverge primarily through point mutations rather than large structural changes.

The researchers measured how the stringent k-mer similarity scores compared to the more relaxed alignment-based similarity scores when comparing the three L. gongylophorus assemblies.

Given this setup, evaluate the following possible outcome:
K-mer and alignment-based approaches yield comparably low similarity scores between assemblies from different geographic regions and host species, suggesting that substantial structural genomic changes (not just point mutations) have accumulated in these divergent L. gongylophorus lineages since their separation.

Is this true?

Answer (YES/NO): NO